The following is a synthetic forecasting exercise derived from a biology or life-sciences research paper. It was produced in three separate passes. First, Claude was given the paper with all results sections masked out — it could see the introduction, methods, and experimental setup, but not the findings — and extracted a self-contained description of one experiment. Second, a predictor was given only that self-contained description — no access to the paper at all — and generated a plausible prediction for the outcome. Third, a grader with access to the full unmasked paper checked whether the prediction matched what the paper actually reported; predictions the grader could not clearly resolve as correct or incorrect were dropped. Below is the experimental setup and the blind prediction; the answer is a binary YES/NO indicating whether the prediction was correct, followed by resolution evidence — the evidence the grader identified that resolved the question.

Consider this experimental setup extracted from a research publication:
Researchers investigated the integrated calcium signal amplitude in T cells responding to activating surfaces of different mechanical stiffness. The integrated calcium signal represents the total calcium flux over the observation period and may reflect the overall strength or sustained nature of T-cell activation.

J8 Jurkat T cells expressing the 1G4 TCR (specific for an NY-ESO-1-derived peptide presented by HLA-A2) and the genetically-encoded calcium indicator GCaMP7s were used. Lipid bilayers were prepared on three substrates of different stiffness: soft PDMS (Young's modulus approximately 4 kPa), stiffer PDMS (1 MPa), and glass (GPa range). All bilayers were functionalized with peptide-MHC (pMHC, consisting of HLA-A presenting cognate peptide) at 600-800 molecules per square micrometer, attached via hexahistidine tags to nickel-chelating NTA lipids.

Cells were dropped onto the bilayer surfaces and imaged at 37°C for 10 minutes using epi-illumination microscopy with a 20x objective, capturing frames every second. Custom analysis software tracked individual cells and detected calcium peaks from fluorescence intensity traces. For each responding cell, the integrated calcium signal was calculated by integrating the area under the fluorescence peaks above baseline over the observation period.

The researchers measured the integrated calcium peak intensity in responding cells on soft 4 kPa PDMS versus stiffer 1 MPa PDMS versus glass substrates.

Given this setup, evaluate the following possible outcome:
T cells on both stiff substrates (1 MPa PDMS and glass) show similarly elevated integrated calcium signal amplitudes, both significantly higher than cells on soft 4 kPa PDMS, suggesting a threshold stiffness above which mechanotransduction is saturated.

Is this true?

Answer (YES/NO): NO